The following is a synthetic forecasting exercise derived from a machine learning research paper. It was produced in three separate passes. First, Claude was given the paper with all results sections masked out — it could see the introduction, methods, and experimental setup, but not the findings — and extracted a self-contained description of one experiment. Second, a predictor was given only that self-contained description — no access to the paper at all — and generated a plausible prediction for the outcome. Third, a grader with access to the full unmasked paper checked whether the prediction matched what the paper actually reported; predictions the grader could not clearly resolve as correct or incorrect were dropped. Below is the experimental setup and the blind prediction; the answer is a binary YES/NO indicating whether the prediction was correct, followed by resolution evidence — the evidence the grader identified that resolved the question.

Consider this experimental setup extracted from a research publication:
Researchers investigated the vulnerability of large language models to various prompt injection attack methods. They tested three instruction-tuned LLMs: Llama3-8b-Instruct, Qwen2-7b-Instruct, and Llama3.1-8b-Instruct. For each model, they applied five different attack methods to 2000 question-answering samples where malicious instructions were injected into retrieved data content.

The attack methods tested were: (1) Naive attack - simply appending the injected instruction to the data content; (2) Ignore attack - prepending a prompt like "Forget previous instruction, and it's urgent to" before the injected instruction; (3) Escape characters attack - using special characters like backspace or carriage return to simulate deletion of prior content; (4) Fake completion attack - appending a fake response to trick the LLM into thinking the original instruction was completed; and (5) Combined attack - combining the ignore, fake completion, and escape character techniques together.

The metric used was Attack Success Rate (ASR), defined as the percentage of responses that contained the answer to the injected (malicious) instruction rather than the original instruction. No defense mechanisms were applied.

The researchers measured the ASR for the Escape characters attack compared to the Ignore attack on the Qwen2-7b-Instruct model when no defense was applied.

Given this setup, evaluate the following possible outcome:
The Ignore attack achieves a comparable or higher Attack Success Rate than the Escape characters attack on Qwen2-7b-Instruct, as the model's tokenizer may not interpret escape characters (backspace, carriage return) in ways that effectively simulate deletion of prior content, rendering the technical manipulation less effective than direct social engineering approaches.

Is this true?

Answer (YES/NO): NO